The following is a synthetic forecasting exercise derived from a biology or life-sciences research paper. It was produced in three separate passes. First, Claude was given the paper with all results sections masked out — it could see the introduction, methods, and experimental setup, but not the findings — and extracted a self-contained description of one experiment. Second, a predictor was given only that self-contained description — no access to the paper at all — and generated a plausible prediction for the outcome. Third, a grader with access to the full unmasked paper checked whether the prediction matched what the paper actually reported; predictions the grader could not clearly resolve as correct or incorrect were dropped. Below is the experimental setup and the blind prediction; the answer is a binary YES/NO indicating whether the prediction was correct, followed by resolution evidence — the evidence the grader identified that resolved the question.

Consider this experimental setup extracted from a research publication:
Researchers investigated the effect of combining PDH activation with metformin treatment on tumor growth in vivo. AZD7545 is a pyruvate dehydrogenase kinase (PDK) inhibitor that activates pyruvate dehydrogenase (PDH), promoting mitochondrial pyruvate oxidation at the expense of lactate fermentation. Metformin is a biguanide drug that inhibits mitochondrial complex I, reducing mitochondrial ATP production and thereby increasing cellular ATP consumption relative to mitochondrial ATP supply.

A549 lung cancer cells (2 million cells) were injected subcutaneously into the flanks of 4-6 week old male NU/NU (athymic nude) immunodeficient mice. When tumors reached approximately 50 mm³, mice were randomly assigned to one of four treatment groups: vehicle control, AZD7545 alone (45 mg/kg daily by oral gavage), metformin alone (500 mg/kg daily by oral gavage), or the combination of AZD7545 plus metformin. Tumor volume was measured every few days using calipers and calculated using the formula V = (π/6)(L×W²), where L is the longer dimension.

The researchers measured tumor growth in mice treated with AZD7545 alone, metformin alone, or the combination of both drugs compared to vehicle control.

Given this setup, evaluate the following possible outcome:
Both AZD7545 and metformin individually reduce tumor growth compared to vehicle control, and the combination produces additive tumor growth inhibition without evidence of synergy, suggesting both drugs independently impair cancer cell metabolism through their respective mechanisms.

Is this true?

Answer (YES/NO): NO